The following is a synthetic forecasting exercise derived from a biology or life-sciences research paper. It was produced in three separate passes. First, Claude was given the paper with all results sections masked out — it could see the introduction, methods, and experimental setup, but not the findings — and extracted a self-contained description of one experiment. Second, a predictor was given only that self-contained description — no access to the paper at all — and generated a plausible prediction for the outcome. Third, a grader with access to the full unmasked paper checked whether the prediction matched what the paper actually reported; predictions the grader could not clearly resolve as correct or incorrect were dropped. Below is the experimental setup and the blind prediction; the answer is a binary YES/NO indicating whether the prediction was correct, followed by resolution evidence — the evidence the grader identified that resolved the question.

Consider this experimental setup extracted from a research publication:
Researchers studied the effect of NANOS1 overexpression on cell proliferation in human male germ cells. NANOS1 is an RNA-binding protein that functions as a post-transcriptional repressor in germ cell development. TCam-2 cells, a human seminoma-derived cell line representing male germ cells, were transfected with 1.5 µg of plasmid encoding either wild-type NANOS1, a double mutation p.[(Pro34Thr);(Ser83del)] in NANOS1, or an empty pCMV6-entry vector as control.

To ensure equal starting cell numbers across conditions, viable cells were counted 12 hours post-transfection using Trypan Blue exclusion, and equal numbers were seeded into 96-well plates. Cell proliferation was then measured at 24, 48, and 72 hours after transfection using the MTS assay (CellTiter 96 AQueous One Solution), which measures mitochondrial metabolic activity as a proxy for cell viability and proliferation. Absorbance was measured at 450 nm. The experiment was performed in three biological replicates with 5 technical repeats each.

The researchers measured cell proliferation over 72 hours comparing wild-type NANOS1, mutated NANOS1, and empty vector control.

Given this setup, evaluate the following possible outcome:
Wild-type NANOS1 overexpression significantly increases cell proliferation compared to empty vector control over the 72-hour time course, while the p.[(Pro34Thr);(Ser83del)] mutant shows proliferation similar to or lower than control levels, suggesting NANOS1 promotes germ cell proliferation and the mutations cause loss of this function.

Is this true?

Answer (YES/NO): YES